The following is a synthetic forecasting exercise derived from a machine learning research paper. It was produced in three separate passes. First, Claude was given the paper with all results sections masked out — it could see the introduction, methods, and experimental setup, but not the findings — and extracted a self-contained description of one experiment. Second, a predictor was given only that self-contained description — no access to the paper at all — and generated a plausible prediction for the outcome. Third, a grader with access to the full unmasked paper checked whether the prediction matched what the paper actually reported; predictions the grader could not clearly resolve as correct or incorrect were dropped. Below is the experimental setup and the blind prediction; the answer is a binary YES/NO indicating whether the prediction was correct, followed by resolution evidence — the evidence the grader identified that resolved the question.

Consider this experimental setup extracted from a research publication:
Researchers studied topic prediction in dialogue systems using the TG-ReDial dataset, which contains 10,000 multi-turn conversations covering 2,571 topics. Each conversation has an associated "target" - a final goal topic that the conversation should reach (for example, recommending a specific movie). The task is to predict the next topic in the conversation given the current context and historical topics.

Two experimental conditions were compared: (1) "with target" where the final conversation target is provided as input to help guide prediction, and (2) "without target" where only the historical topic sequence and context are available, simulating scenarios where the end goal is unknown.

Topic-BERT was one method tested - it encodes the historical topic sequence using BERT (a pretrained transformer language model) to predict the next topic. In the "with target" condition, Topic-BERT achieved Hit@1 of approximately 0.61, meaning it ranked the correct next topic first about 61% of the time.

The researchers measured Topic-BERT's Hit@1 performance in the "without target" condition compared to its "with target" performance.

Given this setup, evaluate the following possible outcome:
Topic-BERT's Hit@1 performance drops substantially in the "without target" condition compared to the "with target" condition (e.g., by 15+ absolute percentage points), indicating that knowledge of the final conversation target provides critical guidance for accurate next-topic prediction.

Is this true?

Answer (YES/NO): YES